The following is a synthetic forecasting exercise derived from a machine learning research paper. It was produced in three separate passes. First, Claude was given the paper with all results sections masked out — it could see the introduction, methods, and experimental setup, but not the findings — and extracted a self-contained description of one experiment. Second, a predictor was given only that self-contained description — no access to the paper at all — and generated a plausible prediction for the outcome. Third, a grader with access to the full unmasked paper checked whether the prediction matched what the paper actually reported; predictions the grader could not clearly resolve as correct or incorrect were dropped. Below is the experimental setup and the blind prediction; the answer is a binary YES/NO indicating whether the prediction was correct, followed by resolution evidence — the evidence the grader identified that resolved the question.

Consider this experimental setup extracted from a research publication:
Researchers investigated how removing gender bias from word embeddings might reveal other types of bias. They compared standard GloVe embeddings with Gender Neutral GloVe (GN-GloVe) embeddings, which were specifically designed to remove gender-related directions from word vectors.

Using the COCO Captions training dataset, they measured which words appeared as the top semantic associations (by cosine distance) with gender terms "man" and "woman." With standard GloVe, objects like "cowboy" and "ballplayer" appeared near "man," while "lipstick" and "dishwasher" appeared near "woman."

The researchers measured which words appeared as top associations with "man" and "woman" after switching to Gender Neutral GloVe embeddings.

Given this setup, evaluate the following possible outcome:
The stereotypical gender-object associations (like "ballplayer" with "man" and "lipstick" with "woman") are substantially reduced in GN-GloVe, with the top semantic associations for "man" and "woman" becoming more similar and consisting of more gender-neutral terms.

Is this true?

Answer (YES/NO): YES